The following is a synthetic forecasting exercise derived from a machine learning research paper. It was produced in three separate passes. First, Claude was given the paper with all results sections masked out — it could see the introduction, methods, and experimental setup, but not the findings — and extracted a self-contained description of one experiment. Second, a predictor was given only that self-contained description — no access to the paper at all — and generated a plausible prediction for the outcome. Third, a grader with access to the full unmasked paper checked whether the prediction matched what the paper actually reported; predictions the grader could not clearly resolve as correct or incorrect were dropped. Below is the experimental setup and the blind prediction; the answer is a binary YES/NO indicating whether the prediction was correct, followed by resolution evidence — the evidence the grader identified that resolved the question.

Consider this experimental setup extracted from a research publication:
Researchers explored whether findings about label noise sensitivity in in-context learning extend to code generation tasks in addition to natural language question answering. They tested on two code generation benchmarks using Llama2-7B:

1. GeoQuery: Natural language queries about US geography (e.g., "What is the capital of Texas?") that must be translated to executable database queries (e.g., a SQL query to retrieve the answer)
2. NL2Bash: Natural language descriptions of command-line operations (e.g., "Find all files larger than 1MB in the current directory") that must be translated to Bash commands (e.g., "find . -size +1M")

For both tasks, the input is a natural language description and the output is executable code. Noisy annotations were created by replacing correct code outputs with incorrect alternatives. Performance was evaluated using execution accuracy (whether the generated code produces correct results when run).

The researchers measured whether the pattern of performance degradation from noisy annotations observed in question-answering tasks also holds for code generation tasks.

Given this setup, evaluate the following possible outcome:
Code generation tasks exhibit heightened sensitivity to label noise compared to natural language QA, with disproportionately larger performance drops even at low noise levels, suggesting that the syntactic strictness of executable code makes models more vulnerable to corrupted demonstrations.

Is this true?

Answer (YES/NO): NO